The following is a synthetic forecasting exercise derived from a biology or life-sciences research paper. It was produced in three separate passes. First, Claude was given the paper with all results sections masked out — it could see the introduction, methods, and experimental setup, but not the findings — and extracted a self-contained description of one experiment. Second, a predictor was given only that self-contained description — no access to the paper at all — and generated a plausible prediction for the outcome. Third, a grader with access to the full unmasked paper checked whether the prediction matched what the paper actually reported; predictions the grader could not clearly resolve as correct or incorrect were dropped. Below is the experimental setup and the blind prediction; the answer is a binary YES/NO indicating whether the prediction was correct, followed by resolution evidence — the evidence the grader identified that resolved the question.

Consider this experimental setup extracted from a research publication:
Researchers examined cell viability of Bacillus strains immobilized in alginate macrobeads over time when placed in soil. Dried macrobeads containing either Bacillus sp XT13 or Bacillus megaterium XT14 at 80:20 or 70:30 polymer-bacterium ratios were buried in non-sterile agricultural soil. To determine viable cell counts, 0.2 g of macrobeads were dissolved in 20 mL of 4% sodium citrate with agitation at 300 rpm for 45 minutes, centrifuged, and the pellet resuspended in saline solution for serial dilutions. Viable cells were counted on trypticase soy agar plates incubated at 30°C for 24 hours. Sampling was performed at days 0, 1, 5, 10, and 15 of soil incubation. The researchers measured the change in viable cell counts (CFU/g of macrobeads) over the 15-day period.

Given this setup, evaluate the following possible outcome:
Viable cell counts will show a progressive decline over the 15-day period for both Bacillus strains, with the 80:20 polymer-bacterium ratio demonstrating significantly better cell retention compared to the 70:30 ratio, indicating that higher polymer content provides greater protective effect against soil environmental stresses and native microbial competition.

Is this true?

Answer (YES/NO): NO